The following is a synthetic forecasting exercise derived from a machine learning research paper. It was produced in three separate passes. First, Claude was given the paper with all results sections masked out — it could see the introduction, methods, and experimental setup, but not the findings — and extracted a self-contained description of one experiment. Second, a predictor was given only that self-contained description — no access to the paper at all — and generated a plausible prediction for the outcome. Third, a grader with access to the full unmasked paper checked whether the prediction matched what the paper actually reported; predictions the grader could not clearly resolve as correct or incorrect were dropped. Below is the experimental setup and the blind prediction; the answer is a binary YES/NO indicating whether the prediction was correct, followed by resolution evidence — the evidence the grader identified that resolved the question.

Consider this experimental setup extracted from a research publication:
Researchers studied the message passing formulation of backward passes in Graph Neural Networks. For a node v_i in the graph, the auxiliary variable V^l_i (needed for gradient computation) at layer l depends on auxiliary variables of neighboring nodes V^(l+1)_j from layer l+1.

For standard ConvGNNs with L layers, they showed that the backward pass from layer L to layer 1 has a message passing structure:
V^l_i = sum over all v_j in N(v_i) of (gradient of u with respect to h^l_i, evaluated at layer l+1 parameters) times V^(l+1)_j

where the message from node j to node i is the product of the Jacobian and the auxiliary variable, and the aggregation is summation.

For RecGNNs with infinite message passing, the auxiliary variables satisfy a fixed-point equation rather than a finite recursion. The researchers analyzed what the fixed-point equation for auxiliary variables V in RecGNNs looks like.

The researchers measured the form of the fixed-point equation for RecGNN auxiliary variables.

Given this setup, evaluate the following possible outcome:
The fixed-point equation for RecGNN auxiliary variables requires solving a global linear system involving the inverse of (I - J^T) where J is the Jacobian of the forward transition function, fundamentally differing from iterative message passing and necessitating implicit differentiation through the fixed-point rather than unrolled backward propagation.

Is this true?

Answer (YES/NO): NO